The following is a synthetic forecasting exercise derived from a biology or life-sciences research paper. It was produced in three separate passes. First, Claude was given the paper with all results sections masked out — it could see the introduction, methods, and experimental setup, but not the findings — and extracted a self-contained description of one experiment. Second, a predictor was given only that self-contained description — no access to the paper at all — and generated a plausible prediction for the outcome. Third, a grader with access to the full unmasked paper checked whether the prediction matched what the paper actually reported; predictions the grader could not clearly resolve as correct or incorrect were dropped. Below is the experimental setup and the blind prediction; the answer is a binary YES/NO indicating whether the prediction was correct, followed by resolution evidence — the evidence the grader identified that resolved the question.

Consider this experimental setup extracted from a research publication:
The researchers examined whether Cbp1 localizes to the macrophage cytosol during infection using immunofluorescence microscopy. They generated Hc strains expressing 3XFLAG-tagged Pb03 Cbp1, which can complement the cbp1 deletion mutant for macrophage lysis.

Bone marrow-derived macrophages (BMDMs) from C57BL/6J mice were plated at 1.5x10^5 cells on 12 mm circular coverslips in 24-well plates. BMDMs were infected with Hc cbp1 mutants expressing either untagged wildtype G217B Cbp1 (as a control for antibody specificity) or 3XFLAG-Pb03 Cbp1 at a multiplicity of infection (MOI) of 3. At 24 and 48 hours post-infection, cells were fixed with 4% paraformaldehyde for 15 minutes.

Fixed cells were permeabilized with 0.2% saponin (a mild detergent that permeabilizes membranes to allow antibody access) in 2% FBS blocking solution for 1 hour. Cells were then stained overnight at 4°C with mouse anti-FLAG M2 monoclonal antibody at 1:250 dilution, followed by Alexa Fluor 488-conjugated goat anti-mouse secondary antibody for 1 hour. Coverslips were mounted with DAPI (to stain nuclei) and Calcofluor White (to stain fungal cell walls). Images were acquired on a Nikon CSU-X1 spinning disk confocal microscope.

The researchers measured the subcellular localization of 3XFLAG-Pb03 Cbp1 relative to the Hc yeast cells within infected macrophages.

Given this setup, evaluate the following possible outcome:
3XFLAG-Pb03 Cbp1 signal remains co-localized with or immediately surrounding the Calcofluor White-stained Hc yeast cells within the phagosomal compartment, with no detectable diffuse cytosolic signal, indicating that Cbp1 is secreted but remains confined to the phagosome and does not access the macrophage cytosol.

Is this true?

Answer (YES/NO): NO